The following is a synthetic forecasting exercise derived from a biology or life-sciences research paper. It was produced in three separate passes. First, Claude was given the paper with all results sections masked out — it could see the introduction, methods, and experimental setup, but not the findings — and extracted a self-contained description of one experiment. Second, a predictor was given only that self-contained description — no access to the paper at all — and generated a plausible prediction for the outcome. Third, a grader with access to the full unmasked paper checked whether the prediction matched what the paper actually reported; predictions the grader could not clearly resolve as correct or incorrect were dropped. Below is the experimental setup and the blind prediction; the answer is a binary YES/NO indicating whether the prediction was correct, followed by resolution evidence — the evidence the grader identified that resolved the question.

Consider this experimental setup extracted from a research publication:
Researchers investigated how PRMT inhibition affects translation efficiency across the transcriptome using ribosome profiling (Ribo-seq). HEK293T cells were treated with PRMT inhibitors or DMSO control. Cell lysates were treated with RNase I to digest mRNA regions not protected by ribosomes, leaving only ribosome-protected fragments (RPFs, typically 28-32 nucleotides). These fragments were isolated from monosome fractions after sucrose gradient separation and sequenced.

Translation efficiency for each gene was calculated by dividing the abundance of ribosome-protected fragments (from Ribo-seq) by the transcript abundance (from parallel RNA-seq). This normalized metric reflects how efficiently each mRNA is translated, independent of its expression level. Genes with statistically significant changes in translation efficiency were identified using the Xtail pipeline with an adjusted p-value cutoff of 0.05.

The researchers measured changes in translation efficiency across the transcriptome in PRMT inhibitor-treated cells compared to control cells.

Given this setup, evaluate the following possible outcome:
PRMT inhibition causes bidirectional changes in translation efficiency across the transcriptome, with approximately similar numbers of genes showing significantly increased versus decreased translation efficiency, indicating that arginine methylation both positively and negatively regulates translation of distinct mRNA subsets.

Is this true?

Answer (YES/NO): NO